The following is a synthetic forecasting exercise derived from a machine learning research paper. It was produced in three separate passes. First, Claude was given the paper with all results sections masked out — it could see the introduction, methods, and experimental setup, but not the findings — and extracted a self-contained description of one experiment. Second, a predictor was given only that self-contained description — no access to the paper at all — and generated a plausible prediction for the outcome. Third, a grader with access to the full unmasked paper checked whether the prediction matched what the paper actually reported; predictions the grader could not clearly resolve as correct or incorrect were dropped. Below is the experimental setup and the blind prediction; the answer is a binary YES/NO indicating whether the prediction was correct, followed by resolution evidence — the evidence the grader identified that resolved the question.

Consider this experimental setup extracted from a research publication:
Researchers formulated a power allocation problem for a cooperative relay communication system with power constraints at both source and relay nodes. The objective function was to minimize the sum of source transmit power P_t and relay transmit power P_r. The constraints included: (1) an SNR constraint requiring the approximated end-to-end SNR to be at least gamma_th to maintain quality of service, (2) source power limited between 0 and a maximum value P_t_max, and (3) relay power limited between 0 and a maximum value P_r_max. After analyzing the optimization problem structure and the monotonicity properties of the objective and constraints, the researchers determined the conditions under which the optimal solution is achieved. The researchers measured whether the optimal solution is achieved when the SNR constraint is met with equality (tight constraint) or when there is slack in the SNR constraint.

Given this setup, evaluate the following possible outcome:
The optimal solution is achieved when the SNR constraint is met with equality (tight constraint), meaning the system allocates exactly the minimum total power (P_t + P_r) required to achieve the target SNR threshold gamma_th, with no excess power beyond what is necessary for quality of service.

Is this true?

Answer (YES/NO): YES